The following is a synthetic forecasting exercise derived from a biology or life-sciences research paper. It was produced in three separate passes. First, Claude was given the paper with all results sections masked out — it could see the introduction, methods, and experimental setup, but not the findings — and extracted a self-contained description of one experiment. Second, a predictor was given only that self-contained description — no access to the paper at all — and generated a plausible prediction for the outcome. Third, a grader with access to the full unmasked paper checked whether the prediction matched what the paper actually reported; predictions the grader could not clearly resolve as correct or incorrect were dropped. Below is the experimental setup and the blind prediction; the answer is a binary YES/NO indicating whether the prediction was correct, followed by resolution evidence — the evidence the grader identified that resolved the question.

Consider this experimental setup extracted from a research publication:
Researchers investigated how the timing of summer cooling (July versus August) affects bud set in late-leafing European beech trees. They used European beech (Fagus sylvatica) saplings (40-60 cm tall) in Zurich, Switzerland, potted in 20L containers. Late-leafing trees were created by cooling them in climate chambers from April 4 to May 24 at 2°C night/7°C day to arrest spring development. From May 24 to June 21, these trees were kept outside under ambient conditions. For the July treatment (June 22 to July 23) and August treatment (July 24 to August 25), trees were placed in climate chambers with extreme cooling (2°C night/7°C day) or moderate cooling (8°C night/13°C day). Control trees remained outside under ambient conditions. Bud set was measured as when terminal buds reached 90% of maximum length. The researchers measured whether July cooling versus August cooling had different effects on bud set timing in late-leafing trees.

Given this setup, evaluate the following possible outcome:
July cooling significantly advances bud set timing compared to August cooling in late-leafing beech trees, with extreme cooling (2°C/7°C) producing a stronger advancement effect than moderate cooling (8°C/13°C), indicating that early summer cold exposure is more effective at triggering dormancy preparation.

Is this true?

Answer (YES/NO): NO